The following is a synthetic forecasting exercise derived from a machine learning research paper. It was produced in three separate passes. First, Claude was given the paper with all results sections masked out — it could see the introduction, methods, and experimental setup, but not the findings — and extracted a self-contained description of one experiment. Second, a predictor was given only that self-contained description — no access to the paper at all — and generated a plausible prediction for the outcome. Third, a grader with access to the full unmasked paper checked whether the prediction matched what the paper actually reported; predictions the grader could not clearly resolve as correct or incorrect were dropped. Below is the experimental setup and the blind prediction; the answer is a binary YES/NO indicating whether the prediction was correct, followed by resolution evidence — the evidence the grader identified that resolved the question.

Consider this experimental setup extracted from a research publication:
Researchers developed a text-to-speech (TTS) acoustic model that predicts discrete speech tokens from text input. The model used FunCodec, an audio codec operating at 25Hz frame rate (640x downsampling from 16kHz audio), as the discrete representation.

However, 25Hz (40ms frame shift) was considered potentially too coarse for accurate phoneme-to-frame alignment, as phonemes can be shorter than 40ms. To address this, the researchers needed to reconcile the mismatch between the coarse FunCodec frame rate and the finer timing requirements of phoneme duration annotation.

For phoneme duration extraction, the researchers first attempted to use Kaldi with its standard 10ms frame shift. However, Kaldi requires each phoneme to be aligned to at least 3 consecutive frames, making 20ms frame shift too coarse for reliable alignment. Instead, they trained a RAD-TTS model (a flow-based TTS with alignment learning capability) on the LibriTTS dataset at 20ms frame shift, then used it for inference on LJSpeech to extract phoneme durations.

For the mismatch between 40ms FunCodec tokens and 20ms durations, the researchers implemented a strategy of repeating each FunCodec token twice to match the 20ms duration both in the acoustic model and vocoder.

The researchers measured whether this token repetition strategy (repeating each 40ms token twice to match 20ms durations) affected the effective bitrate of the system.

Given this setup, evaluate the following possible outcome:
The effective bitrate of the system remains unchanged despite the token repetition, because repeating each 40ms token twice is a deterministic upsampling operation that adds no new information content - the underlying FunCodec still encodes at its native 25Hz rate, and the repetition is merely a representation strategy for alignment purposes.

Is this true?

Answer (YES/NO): YES